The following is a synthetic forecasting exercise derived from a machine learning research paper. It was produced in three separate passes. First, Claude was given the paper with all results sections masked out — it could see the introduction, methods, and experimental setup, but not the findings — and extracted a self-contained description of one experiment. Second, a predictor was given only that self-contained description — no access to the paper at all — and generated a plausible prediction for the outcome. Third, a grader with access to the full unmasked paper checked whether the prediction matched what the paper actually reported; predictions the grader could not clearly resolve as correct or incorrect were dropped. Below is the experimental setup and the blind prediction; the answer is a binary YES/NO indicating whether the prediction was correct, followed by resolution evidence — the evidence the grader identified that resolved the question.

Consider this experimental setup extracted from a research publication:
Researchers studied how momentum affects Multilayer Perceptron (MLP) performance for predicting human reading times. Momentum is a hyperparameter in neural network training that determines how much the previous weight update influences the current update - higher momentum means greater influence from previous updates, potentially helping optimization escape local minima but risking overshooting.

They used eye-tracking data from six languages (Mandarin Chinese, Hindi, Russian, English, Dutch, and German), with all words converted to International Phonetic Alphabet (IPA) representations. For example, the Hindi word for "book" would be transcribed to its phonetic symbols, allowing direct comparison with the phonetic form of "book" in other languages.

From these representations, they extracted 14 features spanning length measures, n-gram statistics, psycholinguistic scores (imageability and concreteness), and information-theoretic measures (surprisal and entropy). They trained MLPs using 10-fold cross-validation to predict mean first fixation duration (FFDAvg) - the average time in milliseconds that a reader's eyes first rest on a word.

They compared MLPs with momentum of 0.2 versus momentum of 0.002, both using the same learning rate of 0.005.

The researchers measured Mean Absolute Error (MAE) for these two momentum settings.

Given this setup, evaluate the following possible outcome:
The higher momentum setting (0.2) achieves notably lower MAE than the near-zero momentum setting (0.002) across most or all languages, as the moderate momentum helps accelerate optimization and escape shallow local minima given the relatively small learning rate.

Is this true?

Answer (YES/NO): NO